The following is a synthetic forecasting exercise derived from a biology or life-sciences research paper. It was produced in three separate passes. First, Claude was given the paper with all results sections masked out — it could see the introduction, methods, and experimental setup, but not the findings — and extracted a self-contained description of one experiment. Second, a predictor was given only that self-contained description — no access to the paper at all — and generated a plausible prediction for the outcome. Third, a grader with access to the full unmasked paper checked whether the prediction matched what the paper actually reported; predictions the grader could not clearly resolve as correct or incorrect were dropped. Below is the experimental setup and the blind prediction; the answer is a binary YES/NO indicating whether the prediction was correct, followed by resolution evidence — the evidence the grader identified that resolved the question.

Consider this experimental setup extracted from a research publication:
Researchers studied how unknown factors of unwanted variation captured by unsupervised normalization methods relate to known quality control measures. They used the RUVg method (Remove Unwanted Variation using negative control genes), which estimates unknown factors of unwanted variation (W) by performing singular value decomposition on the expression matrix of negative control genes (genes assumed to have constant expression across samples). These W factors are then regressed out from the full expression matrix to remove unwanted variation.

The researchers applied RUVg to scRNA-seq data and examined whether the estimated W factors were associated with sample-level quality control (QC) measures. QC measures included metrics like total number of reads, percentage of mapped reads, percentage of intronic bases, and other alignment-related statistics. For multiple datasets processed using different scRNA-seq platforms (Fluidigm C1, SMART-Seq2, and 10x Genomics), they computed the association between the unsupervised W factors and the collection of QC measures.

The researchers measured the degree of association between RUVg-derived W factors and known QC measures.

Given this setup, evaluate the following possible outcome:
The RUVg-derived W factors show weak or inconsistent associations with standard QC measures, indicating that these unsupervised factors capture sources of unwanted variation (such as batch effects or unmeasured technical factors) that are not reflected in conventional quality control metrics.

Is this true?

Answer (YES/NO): NO